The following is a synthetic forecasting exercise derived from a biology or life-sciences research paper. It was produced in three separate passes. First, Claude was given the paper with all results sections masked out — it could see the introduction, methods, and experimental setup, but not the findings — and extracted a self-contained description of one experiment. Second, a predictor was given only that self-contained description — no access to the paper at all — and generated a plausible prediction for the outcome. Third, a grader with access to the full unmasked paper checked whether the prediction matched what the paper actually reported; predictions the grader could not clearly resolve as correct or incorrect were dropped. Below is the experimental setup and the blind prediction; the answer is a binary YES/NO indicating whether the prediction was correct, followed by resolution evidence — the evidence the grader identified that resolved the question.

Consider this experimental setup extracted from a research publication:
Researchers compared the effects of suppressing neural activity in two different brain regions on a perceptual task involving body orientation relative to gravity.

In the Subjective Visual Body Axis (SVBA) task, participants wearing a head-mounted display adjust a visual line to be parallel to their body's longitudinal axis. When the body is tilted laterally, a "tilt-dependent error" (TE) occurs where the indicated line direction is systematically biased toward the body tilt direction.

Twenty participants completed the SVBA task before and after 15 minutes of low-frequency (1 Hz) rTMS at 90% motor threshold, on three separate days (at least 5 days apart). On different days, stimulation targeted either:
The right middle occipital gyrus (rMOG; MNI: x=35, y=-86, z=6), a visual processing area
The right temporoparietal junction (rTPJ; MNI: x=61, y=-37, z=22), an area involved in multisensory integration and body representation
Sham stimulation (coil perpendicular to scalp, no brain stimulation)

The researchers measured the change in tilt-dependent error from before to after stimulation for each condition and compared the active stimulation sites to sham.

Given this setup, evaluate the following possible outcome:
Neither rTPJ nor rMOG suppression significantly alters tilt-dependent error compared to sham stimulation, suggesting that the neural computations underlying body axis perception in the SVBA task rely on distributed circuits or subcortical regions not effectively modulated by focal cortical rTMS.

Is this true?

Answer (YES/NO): NO